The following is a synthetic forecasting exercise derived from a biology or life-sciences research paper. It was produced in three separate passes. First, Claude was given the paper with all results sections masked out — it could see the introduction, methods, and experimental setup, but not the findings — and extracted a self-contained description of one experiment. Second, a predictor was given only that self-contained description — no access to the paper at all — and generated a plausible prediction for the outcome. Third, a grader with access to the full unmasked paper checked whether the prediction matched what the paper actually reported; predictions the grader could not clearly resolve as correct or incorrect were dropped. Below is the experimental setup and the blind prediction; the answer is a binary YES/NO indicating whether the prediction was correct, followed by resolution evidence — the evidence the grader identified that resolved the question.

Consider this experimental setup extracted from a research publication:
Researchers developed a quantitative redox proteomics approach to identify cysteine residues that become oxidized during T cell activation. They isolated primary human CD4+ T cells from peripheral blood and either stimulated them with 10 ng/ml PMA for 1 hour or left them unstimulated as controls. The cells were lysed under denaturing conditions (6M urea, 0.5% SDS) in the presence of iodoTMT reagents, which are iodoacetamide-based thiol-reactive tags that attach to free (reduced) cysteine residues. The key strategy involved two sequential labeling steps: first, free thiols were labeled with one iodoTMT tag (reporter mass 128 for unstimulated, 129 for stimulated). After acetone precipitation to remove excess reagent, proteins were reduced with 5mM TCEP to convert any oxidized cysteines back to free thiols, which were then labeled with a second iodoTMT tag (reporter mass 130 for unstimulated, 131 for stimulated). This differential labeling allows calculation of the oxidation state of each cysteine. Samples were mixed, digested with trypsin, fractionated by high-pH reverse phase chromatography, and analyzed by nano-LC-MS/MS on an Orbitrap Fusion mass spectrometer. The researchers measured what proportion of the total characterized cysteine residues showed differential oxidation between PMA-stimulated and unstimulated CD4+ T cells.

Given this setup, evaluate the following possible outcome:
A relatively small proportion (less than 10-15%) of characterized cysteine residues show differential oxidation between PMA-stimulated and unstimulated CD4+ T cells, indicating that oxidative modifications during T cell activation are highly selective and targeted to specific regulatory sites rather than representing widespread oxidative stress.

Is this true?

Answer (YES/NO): YES